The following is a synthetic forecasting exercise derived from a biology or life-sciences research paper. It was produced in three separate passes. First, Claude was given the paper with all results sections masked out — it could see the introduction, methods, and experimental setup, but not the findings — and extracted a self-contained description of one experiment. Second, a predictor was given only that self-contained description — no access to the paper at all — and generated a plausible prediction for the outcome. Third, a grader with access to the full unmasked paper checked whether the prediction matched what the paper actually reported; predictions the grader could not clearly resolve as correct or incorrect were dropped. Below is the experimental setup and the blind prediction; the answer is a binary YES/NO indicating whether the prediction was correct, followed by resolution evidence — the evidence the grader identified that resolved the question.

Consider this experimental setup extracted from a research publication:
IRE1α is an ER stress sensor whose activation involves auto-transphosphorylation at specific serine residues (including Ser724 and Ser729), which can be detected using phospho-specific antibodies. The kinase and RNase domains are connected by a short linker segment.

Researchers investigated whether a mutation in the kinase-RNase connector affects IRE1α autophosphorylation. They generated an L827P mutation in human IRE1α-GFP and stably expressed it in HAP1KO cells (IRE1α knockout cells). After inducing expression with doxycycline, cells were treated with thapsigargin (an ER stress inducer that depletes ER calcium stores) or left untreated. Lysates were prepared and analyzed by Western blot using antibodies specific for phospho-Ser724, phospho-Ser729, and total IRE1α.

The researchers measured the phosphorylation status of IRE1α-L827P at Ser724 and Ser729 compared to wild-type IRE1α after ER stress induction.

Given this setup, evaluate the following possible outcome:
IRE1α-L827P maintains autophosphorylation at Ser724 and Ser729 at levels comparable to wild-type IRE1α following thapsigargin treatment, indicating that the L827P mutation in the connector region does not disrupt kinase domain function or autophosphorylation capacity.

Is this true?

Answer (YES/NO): NO